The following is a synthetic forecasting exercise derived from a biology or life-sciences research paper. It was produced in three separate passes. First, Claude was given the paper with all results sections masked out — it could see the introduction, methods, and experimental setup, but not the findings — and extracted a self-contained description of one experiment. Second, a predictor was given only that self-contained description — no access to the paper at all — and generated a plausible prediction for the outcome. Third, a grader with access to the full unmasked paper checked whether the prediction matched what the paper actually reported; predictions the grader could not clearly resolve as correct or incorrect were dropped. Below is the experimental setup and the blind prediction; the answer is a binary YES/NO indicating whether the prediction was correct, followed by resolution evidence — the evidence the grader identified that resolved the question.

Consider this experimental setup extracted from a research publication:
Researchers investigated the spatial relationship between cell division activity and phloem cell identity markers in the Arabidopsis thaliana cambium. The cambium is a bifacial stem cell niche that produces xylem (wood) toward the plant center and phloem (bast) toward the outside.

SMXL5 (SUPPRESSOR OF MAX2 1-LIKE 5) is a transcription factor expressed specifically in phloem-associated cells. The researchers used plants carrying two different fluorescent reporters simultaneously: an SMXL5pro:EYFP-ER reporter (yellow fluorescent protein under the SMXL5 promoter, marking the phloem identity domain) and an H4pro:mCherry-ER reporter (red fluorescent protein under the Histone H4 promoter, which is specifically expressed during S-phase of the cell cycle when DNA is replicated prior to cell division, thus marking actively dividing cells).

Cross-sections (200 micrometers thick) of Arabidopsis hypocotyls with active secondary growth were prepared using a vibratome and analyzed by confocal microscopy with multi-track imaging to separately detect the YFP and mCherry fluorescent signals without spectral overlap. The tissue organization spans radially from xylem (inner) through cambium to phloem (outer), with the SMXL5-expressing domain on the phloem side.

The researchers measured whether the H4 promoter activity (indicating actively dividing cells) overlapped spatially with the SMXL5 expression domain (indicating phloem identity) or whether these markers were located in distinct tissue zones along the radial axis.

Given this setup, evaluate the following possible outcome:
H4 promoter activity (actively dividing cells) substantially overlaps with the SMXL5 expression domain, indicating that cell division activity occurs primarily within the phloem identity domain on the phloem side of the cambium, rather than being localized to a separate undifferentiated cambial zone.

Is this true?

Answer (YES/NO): NO